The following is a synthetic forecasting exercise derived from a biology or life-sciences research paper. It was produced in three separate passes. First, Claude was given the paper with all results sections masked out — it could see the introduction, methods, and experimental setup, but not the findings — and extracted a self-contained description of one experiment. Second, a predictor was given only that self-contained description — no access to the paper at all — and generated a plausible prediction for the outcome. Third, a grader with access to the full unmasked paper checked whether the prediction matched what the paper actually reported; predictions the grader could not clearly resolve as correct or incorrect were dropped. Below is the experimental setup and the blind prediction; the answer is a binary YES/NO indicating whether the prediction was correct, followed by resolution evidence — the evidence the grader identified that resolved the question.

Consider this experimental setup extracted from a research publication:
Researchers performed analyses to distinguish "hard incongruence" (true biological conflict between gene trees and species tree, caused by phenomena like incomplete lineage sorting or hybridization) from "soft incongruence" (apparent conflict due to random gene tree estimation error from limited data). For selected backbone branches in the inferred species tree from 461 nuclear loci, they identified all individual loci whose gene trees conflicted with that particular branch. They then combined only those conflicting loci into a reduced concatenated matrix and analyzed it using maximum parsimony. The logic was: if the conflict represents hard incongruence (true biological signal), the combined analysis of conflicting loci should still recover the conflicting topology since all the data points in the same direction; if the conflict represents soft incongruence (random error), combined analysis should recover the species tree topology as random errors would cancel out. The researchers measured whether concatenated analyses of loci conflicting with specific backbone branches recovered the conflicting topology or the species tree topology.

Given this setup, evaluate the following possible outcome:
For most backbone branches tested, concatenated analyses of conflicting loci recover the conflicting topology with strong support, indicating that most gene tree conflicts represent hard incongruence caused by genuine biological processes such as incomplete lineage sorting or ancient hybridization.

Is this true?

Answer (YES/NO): NO